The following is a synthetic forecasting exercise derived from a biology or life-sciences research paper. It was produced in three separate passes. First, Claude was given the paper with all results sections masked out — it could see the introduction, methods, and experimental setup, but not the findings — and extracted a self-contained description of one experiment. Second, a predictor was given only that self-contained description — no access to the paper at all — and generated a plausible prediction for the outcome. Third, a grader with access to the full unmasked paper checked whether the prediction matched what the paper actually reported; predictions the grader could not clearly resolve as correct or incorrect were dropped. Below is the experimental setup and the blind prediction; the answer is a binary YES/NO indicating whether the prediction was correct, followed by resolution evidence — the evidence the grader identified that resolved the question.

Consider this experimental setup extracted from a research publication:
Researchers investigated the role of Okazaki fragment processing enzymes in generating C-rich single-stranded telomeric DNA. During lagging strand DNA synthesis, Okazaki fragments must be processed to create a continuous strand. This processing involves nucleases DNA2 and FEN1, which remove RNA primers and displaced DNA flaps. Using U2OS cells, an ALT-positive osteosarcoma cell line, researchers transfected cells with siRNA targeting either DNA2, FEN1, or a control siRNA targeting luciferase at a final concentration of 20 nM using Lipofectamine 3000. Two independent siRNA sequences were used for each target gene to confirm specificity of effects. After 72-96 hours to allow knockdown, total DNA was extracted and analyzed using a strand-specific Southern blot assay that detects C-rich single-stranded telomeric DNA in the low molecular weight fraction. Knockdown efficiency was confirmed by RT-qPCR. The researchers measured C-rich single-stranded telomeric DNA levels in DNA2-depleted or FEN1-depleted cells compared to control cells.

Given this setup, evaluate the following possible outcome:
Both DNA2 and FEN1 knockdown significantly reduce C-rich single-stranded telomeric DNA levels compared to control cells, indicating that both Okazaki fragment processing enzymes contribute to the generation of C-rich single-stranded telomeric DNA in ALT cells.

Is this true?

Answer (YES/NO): NO